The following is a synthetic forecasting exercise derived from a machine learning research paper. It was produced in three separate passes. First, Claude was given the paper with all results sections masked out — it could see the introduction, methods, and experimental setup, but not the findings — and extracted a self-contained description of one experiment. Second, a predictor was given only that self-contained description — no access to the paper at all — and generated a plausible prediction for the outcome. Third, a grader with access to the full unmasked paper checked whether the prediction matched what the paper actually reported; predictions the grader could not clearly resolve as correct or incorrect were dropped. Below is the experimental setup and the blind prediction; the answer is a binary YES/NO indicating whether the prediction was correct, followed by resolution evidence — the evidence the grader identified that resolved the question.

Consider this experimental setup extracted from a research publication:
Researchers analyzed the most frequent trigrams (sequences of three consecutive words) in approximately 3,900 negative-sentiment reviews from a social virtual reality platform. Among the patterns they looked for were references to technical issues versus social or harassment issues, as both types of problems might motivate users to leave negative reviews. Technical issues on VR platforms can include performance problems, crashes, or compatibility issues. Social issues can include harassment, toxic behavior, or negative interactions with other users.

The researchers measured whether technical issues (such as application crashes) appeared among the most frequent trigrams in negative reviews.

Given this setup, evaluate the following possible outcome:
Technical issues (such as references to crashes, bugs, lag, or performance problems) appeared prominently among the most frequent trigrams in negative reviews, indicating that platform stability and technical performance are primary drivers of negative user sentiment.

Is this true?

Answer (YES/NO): NO